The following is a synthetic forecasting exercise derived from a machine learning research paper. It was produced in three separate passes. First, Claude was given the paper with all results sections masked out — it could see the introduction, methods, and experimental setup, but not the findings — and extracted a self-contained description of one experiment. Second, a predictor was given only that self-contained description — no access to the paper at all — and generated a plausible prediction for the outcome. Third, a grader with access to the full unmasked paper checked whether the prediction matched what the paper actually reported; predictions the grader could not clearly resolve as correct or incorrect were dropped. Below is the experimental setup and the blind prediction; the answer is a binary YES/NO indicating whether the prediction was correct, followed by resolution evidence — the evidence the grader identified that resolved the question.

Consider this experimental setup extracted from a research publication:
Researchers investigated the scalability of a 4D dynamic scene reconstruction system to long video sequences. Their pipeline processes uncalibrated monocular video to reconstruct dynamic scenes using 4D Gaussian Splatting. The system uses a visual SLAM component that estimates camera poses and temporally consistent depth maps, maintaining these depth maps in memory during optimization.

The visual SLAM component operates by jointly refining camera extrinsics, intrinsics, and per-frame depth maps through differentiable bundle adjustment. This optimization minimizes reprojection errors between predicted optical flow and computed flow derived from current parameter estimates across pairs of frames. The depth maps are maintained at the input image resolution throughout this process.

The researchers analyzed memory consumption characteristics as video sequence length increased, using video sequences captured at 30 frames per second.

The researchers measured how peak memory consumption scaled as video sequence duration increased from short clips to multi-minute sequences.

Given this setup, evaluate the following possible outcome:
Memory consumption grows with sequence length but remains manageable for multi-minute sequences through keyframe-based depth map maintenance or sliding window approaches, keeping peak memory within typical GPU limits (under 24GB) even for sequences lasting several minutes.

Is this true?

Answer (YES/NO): NO